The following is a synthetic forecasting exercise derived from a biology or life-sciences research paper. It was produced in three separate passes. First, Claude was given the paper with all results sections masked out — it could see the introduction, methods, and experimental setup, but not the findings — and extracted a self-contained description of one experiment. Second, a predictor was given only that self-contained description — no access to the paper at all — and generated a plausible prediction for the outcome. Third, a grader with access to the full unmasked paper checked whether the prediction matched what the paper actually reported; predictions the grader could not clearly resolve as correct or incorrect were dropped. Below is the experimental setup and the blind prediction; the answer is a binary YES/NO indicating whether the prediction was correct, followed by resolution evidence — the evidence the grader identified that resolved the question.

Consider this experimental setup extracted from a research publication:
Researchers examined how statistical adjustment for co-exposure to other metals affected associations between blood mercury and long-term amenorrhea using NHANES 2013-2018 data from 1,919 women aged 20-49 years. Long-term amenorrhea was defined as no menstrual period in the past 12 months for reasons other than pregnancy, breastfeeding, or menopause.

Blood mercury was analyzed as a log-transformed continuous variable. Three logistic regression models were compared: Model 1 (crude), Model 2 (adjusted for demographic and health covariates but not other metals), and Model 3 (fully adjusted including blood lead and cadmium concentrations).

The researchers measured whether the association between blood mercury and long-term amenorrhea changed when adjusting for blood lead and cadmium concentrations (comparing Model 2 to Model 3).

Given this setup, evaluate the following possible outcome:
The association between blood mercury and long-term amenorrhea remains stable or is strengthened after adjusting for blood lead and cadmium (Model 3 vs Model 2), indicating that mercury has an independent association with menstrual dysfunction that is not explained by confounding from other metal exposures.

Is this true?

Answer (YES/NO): NO